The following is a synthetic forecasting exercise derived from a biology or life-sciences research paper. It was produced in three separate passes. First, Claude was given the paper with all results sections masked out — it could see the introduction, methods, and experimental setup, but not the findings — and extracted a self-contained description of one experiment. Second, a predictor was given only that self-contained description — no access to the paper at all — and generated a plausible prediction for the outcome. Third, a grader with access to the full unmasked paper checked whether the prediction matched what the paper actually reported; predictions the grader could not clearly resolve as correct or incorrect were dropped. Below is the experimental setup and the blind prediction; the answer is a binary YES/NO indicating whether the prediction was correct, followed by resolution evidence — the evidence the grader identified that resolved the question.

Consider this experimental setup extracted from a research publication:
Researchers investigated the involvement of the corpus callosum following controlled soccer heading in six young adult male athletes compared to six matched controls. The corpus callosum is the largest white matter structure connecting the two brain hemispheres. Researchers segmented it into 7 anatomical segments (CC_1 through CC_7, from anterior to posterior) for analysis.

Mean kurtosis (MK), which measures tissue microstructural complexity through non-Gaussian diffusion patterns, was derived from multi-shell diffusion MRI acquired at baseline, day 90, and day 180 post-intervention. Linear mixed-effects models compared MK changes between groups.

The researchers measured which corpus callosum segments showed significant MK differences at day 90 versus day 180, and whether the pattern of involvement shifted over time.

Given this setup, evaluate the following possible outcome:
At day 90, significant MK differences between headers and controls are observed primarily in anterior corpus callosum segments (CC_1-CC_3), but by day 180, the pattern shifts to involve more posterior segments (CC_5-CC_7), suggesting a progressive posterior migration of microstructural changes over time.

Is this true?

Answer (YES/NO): NO